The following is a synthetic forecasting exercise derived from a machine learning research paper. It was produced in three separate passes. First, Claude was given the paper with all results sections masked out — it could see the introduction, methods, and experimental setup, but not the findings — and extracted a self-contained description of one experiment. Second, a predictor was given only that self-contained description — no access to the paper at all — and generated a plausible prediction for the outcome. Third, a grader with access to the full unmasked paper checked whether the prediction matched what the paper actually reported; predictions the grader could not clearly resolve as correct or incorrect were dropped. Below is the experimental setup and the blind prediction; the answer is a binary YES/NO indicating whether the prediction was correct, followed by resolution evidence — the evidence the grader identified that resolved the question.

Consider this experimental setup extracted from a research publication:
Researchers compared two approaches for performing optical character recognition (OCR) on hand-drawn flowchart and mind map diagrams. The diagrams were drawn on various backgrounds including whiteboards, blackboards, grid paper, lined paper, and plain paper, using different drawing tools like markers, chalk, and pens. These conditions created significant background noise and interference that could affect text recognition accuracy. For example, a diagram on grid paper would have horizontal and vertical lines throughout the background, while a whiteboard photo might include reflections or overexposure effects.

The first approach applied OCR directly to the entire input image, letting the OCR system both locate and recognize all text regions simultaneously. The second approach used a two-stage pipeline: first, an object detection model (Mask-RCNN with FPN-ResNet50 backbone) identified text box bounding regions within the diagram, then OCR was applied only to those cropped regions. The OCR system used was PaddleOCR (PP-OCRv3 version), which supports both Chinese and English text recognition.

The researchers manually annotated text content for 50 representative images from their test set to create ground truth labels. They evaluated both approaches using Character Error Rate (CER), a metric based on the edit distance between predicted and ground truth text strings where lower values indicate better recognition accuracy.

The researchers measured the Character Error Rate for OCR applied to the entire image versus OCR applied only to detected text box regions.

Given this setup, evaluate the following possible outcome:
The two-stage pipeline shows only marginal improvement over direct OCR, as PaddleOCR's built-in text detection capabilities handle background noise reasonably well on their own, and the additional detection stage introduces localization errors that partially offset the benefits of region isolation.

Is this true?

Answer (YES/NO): NO